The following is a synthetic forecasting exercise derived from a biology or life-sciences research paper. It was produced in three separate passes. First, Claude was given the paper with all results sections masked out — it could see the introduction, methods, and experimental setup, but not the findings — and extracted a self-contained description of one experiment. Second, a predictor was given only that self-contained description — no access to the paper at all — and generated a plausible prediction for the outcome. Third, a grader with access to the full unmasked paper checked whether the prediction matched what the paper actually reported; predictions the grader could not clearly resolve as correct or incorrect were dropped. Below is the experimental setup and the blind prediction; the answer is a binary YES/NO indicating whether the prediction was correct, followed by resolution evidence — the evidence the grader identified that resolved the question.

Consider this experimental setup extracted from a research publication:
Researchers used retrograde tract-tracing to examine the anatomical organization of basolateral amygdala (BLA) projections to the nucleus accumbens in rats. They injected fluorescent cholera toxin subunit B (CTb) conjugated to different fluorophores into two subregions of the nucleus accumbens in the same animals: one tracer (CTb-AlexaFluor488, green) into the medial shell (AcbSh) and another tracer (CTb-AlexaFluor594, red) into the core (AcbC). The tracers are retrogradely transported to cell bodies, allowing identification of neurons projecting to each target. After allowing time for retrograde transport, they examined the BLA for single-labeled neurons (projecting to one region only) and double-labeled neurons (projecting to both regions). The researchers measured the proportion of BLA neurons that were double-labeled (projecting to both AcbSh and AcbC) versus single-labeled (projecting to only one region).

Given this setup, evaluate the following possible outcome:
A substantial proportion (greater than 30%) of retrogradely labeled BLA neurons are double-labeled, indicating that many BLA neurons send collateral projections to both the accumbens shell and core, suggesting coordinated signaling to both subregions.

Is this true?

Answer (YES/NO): NO